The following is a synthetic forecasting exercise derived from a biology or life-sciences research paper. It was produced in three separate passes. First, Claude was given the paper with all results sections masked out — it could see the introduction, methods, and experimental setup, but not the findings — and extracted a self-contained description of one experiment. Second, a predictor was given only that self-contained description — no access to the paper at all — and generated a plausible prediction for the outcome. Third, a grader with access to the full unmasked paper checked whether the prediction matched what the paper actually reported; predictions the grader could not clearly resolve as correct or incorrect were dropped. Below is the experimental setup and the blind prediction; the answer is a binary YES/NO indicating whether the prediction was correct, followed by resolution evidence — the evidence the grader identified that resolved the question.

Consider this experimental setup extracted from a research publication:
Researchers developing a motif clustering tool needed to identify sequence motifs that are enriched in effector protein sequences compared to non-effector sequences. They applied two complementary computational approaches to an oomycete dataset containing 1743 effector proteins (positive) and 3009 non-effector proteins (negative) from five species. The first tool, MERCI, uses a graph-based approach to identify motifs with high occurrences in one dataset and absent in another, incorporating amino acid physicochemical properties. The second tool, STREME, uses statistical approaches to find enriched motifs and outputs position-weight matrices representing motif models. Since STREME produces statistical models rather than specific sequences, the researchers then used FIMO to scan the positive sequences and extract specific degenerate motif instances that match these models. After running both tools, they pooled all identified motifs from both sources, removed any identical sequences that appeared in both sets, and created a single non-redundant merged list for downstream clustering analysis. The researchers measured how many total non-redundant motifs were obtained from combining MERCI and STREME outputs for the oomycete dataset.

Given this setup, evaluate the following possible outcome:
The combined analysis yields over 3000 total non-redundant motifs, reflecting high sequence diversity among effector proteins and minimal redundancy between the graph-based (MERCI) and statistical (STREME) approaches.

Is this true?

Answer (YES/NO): NO